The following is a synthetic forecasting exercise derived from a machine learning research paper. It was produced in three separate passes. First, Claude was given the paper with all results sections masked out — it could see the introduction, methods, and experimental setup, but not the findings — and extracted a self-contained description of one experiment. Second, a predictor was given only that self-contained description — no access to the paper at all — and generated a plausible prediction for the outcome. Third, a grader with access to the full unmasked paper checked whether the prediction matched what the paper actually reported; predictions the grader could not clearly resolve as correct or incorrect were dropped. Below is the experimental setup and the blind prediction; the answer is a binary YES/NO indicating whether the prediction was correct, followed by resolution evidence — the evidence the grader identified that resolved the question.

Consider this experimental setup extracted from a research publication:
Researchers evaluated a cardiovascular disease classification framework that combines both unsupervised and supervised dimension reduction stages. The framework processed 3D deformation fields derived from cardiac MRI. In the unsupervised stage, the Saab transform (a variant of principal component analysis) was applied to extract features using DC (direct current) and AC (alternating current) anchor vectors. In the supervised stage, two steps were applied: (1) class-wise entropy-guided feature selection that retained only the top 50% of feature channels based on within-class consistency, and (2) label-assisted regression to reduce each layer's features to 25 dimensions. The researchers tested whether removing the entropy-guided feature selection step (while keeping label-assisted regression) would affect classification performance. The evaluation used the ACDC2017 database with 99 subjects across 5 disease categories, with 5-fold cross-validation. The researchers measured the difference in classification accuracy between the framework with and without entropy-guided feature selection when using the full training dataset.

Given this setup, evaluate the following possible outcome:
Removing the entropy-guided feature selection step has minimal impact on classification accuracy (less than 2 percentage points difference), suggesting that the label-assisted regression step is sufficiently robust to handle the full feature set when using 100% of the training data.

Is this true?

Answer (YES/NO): NO